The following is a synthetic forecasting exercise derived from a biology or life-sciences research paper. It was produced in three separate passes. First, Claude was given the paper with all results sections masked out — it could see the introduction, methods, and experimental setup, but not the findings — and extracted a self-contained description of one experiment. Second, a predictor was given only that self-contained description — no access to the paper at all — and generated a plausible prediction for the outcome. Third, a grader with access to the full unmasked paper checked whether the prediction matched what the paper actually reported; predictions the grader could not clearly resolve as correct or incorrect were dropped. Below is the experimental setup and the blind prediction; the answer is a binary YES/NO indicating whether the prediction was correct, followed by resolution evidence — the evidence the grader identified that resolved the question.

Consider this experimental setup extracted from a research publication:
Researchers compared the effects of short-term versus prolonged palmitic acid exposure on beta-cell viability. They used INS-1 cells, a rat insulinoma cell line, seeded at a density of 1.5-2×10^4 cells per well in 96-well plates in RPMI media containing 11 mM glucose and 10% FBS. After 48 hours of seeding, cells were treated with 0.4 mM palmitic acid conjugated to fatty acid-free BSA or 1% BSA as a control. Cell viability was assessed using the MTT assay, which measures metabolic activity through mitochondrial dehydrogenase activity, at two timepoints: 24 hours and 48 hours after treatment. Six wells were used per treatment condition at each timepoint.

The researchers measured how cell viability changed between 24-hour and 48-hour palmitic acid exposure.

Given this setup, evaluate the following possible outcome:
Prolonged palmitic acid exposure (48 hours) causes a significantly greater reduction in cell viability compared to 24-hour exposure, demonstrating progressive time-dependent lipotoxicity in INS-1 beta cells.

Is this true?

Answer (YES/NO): YES